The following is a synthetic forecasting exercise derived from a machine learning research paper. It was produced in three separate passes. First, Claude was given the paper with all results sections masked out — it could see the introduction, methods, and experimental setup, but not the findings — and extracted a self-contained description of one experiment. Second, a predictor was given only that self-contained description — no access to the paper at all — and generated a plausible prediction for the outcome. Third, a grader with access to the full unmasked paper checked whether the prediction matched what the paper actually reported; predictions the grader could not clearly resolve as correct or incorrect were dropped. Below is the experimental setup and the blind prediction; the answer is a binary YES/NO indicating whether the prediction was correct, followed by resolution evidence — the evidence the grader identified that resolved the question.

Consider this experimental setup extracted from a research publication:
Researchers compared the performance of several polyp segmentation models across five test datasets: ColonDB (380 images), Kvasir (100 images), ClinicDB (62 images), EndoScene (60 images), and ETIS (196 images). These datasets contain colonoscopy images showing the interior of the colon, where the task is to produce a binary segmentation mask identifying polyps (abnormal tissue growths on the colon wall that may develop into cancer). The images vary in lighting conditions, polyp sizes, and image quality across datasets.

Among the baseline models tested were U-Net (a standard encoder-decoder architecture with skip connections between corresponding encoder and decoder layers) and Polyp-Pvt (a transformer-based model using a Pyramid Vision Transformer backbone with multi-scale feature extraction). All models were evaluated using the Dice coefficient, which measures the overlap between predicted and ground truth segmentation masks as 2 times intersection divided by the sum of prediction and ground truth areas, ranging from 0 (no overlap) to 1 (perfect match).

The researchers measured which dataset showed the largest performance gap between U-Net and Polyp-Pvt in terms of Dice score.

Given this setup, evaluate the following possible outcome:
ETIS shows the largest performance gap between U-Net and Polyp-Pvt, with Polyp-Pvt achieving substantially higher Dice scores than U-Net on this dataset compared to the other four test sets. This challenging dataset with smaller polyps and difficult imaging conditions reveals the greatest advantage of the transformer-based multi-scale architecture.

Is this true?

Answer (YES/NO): YES